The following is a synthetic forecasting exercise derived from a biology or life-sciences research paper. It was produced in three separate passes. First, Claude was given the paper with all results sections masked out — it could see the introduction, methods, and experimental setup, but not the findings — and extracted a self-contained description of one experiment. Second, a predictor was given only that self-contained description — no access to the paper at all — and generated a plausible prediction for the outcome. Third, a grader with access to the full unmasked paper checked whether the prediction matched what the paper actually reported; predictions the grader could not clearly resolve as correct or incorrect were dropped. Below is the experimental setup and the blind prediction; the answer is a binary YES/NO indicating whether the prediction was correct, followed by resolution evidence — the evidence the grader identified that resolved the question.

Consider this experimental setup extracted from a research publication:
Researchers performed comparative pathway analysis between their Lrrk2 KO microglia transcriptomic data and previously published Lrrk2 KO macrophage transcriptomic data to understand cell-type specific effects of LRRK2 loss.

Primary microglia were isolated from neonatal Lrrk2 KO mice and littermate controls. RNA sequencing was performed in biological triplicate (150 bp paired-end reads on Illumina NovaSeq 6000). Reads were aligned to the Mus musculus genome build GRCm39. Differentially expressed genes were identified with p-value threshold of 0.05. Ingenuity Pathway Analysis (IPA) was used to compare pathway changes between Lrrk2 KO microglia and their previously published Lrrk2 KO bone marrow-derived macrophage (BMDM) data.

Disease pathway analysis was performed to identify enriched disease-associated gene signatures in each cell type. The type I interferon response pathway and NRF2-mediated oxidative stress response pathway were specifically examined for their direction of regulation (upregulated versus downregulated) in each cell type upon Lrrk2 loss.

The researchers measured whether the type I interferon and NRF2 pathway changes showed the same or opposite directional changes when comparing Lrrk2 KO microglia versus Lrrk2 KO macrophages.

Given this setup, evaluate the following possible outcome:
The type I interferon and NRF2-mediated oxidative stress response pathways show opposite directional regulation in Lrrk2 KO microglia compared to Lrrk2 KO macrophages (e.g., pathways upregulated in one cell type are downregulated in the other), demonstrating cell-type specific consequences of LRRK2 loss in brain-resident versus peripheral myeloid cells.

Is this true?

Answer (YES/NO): YES